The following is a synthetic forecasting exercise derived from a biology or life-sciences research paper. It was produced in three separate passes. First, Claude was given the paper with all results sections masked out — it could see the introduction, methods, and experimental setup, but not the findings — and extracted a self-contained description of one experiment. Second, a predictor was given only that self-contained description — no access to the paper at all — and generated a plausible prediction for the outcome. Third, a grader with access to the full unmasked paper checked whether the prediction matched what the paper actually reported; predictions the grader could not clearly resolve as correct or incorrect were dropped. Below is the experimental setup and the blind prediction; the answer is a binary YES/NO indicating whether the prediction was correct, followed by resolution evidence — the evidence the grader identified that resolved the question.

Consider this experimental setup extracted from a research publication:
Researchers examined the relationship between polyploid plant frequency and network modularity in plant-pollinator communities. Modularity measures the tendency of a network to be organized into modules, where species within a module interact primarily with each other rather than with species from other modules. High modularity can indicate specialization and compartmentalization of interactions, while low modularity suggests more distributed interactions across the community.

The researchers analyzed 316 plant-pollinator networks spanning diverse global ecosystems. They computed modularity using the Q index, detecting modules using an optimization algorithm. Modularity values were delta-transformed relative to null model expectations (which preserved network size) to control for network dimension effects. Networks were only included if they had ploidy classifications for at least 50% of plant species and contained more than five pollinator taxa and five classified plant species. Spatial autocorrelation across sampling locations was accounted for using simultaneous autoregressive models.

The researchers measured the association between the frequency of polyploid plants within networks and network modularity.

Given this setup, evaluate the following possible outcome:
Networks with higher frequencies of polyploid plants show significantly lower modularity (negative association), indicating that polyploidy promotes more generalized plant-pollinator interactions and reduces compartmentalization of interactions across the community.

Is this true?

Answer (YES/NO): YES